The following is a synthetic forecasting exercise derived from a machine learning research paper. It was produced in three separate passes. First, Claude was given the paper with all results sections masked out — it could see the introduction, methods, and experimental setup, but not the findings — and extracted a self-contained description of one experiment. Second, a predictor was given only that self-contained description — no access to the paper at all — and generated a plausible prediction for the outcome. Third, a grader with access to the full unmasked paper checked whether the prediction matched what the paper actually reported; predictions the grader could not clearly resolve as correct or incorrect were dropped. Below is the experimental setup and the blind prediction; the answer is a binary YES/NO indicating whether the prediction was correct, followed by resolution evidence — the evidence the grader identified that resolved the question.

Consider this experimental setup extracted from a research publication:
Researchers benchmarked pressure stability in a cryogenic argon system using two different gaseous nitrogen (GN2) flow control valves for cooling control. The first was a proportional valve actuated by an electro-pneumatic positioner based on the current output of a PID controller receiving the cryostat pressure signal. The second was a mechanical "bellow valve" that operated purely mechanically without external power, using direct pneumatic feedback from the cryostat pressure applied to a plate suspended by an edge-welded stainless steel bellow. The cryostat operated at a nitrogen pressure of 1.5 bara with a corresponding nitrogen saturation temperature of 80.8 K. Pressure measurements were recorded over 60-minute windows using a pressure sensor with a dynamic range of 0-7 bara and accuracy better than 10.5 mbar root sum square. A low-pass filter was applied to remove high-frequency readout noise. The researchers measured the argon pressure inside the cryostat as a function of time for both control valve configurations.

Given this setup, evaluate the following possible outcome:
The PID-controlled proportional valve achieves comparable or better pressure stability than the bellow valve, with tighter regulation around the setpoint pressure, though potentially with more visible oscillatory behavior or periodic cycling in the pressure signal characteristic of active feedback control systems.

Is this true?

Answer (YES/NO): NO